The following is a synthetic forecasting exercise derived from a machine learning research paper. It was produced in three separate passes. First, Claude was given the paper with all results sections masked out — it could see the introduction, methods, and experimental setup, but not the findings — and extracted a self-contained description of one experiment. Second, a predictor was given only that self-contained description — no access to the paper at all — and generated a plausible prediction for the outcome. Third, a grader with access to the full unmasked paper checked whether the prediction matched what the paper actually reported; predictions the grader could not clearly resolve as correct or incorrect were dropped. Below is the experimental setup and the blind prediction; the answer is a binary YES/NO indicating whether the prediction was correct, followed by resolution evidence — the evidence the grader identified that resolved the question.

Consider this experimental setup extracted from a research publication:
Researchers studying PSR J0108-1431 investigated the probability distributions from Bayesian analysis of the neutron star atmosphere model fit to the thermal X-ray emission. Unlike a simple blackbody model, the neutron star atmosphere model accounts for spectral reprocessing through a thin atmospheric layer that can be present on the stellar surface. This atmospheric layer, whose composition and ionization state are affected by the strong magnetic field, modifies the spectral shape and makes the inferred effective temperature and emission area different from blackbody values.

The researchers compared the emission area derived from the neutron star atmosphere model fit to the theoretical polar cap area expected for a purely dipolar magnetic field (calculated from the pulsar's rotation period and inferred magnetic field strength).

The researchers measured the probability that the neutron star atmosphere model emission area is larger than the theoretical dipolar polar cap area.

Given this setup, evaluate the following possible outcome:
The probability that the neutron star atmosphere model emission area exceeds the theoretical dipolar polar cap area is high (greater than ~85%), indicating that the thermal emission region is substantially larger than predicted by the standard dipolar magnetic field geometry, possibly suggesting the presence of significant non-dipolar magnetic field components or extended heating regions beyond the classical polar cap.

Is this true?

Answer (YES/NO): NO